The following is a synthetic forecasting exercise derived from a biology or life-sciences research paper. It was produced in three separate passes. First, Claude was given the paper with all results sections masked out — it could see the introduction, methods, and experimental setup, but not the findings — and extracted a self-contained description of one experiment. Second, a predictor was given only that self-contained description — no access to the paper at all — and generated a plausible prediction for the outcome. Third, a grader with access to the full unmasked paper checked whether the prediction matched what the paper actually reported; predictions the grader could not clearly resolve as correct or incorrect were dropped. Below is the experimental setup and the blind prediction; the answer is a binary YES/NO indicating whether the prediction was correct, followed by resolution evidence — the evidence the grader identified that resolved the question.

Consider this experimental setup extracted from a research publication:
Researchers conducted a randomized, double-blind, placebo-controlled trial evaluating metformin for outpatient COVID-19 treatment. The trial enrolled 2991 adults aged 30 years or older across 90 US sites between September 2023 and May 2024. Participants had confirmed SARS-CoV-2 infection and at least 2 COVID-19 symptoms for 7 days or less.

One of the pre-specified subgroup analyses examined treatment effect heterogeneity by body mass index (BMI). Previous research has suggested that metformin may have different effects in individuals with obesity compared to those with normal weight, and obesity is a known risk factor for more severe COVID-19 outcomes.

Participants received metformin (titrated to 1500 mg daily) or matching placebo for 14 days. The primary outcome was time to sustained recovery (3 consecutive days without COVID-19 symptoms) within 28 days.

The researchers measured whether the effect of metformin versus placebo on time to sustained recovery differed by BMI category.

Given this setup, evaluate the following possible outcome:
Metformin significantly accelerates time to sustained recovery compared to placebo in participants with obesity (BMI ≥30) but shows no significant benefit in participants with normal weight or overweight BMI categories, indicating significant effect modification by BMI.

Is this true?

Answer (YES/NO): NO